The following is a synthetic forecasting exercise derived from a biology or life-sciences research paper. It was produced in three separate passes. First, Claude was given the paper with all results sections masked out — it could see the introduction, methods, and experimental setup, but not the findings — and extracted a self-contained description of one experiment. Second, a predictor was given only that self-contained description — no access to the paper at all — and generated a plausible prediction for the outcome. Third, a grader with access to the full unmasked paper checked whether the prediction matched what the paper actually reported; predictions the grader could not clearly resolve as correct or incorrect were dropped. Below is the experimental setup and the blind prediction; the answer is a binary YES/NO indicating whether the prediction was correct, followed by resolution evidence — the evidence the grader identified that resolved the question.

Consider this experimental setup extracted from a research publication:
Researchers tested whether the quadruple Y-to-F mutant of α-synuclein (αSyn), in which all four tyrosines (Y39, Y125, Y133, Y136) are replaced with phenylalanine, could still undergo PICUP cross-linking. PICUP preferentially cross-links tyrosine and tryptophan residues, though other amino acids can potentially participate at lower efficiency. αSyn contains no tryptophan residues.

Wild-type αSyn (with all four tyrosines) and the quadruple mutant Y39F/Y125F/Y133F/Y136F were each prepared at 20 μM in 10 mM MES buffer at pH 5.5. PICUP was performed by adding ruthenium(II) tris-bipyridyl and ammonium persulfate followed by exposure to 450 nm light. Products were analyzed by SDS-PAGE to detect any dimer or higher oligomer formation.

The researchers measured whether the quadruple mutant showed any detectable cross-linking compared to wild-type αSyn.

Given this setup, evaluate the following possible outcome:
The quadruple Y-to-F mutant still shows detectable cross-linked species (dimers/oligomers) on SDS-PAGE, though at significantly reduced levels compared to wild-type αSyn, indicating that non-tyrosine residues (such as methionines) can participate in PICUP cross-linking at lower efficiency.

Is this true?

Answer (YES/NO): YES